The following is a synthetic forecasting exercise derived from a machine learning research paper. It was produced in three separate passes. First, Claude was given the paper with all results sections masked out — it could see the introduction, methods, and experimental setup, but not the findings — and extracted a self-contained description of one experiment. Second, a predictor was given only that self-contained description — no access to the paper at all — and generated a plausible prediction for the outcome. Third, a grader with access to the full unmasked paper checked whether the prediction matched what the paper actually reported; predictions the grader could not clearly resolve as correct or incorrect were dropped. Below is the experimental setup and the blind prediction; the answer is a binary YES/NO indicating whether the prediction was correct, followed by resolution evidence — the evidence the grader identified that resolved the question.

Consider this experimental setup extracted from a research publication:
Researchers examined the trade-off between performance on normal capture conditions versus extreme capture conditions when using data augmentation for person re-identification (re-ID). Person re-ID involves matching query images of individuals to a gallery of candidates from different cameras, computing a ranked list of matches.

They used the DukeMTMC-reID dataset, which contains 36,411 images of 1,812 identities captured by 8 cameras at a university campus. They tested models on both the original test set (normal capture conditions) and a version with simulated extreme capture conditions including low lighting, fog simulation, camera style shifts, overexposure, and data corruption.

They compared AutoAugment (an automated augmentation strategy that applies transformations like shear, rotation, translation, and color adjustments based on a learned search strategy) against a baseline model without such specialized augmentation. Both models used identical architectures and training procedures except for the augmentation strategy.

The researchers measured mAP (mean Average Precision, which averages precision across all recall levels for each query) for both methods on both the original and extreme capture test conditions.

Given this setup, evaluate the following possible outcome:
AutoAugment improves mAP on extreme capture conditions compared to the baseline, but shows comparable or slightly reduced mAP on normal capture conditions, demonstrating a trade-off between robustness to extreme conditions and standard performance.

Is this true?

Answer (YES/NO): NO